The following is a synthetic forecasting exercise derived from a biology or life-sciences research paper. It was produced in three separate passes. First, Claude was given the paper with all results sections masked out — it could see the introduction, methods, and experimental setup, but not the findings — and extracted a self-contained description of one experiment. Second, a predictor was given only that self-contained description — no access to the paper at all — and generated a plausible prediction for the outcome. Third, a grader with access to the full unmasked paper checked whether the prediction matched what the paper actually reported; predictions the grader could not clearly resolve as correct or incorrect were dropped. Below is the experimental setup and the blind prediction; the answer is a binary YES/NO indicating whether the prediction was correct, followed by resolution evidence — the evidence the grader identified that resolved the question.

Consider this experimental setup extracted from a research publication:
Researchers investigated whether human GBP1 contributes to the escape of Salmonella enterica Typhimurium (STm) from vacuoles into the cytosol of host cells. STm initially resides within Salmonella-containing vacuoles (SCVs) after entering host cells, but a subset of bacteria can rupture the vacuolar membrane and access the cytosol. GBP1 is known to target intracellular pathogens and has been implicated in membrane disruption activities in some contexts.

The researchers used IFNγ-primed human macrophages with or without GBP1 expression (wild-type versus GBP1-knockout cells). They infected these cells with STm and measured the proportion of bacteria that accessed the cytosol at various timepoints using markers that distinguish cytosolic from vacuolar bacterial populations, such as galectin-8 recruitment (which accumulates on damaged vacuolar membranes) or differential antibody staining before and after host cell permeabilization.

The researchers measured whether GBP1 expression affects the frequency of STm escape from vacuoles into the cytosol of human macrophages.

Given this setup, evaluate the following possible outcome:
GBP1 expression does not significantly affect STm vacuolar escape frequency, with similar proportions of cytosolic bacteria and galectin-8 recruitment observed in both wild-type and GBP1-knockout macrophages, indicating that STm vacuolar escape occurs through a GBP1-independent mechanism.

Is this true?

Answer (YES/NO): YES